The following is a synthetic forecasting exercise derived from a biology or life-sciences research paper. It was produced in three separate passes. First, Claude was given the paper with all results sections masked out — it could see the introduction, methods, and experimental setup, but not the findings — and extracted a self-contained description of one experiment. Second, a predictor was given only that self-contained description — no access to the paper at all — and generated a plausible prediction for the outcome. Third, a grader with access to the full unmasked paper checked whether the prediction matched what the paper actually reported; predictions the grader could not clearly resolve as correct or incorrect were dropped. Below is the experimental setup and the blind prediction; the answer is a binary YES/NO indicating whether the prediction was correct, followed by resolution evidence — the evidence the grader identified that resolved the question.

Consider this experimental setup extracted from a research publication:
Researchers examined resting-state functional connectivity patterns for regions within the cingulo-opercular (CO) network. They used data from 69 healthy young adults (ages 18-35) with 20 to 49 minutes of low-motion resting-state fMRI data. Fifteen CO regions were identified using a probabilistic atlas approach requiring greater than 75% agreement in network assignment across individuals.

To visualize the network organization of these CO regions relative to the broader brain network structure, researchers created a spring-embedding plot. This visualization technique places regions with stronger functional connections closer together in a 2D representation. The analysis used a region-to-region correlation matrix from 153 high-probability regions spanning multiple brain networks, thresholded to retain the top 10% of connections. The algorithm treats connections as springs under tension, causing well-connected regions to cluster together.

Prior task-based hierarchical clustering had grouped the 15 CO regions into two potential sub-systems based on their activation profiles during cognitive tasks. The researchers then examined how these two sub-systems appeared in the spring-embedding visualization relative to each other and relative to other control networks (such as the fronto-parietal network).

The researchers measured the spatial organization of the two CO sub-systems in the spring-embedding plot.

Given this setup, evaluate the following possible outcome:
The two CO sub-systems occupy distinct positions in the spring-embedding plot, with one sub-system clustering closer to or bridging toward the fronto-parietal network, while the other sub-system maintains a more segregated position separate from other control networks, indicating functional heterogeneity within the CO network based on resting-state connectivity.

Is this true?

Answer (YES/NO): NO